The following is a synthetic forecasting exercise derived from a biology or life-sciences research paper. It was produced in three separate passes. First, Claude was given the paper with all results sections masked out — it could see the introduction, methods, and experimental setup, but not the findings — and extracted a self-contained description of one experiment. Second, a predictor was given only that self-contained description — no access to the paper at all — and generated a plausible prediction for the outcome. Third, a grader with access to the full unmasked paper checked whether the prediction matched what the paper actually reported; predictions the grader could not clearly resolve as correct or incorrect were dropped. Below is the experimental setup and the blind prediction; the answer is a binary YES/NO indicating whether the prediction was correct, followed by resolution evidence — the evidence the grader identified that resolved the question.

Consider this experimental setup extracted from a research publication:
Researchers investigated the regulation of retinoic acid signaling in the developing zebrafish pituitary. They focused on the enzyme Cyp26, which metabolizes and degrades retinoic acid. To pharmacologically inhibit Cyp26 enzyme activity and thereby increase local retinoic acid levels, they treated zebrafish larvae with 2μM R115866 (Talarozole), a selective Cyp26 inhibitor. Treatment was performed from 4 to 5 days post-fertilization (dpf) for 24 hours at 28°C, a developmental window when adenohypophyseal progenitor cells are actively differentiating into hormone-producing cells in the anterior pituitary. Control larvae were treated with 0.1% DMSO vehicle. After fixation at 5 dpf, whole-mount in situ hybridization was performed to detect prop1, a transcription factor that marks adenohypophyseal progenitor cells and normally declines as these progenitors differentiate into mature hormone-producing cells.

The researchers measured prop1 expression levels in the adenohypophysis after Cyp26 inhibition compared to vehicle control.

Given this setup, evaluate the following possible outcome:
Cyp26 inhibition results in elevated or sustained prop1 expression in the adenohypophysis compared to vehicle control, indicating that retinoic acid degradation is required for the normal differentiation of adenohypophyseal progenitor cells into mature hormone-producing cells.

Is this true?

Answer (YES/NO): NO